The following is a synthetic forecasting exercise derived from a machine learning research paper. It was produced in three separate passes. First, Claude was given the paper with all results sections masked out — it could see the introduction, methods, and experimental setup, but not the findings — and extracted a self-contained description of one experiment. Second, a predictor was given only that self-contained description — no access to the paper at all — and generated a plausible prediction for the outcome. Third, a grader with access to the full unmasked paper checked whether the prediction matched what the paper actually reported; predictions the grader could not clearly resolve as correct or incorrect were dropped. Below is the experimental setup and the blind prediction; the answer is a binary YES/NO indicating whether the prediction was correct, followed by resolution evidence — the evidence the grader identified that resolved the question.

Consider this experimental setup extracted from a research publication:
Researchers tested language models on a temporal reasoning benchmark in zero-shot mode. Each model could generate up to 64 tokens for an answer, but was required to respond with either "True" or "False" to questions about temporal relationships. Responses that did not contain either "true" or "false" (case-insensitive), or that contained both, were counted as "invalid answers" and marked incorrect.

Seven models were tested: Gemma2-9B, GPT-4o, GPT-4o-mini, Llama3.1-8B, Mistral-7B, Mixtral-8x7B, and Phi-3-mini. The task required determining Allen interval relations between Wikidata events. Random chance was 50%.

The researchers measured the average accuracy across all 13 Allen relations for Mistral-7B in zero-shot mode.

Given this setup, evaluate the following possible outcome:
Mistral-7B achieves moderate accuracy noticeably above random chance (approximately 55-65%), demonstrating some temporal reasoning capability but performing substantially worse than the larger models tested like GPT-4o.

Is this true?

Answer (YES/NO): NO